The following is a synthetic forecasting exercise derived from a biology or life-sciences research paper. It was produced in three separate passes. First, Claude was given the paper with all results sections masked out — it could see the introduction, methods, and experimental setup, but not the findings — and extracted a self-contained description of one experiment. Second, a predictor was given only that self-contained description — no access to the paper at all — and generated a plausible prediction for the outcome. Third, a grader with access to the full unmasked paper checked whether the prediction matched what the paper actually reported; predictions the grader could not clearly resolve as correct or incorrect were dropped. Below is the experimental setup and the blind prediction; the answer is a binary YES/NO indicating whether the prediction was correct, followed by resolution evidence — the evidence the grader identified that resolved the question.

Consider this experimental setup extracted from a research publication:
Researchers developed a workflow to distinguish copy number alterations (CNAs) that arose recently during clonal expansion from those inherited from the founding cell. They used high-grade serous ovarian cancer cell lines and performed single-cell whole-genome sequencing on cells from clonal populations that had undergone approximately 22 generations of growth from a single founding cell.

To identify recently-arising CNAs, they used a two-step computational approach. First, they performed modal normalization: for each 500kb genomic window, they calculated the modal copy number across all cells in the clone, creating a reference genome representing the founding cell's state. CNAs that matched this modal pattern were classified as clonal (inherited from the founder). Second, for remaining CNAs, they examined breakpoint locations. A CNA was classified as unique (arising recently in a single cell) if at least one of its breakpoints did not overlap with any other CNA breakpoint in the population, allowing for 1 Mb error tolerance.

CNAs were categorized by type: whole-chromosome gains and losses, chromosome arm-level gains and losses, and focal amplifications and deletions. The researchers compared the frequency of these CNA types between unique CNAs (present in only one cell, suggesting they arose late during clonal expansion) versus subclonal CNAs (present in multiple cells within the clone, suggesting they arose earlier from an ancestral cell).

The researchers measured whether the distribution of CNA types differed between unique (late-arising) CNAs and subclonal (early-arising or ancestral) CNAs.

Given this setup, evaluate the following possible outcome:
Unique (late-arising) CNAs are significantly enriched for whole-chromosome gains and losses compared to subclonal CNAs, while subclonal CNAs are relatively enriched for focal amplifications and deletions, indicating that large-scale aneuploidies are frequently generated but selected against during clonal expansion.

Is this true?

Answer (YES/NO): NO